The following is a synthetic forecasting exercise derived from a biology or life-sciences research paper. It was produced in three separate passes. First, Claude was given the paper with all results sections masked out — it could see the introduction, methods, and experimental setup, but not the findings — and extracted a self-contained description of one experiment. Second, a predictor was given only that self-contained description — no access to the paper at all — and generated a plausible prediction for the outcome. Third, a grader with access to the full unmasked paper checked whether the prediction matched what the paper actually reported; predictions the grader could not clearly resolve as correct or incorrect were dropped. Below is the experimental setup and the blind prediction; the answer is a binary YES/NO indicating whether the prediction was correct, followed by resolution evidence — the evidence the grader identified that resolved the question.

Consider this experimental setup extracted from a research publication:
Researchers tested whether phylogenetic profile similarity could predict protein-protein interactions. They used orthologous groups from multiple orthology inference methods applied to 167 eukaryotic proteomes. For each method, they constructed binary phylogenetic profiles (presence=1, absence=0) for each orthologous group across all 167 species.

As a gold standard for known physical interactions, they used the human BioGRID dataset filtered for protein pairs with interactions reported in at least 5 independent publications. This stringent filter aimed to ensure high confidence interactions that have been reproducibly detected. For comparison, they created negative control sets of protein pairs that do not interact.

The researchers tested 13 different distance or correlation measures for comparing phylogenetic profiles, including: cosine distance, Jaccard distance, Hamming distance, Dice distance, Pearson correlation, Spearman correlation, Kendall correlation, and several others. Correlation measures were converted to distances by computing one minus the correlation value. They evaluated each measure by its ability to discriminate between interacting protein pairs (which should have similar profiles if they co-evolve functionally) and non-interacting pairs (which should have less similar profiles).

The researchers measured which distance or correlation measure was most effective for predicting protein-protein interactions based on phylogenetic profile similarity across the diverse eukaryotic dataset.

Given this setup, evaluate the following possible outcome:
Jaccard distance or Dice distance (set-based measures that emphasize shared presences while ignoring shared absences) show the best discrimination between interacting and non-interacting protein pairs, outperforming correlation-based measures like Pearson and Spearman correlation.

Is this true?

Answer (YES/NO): NO